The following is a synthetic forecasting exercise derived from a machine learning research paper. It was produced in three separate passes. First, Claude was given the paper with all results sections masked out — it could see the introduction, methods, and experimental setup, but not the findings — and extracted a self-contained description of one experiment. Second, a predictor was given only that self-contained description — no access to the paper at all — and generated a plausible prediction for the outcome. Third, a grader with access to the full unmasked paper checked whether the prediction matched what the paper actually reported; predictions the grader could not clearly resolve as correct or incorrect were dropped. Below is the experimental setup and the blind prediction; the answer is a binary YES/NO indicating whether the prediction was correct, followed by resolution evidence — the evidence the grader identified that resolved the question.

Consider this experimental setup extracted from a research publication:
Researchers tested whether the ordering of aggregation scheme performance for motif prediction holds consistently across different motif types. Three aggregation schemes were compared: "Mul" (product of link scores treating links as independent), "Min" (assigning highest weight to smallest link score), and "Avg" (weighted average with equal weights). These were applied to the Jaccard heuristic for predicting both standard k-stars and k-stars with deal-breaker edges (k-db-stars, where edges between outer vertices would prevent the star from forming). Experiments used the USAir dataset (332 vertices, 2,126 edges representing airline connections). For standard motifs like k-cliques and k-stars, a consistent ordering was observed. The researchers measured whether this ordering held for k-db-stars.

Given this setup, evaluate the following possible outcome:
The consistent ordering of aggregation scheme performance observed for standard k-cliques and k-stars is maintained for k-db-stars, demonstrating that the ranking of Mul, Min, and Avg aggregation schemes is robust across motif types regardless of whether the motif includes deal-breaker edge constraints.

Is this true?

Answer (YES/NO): NO